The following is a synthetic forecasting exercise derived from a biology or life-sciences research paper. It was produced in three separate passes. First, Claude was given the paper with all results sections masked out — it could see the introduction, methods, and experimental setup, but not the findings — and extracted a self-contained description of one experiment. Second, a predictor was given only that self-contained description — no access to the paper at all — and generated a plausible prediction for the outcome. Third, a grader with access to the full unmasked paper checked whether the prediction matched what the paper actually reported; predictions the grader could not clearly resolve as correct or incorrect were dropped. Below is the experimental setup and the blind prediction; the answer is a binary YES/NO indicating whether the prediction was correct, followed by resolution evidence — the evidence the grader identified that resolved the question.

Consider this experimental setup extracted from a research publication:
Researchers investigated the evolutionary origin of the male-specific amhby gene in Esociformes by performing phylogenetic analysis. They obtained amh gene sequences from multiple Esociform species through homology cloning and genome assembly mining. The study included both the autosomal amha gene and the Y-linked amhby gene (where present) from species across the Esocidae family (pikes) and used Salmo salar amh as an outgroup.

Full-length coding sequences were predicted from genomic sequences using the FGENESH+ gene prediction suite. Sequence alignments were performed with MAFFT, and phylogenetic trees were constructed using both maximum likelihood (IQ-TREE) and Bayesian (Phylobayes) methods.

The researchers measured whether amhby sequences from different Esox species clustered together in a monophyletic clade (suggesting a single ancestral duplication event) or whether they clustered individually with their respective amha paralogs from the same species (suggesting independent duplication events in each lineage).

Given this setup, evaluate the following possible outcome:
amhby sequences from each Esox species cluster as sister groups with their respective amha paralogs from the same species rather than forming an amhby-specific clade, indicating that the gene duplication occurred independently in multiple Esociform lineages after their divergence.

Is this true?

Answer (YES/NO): NO